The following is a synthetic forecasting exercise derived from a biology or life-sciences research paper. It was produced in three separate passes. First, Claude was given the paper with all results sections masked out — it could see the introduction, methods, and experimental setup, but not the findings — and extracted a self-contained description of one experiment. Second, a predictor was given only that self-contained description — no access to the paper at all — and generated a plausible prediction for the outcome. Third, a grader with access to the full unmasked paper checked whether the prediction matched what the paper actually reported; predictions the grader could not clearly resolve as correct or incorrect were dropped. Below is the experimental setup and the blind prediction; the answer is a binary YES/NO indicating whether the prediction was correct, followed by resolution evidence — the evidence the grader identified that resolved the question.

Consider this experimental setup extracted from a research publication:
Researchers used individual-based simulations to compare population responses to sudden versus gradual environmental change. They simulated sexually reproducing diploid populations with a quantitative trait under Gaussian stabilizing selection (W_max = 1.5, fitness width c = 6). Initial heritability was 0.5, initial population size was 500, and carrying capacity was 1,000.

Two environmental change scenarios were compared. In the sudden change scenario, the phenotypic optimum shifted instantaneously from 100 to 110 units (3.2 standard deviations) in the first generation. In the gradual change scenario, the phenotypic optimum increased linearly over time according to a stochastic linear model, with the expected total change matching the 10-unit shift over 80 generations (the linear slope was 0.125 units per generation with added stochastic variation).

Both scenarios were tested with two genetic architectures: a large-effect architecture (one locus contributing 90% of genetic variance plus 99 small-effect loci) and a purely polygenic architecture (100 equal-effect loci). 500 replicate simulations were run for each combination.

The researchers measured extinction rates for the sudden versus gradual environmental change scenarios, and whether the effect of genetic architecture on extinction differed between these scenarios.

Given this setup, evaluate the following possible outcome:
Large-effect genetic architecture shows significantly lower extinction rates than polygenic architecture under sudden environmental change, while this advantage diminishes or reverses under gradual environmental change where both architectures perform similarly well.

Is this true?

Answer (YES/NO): NO